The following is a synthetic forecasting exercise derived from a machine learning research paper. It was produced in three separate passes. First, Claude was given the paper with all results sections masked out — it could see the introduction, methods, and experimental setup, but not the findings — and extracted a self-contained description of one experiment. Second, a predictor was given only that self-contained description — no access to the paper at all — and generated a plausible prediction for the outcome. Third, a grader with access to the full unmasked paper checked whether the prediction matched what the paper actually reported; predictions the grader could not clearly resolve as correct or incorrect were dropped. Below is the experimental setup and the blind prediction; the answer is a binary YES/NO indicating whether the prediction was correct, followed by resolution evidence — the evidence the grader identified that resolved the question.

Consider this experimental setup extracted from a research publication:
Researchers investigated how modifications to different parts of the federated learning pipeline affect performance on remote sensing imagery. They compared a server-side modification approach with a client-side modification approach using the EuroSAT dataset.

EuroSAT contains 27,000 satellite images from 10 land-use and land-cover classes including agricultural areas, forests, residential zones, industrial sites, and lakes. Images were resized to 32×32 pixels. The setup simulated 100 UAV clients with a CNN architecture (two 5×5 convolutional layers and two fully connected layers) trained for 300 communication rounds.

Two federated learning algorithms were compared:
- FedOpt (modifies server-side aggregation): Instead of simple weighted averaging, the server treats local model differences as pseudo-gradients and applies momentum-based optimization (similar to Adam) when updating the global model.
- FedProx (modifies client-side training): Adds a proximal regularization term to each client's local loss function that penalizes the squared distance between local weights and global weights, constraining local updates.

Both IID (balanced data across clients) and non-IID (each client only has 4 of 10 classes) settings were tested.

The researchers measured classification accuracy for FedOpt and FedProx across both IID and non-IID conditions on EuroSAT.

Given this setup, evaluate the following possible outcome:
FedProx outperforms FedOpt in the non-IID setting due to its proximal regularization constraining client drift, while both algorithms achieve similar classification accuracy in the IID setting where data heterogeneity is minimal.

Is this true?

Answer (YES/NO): NO